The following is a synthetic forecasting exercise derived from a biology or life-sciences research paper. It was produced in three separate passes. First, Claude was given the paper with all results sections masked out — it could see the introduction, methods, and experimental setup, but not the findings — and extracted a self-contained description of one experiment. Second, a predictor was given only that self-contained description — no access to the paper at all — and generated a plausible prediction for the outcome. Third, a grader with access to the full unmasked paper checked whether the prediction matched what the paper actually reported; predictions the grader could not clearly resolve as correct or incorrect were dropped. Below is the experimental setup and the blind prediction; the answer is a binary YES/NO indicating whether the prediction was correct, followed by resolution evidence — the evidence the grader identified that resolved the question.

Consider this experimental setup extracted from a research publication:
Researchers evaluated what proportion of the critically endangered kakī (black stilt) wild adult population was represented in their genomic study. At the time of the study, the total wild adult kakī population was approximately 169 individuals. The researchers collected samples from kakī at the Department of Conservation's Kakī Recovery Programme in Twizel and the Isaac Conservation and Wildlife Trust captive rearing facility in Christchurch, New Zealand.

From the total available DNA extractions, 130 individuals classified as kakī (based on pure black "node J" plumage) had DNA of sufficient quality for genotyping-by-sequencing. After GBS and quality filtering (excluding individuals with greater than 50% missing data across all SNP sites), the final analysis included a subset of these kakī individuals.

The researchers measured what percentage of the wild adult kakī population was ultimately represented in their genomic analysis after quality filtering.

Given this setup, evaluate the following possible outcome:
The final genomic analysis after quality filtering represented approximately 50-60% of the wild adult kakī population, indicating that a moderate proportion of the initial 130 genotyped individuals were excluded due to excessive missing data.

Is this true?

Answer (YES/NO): NO